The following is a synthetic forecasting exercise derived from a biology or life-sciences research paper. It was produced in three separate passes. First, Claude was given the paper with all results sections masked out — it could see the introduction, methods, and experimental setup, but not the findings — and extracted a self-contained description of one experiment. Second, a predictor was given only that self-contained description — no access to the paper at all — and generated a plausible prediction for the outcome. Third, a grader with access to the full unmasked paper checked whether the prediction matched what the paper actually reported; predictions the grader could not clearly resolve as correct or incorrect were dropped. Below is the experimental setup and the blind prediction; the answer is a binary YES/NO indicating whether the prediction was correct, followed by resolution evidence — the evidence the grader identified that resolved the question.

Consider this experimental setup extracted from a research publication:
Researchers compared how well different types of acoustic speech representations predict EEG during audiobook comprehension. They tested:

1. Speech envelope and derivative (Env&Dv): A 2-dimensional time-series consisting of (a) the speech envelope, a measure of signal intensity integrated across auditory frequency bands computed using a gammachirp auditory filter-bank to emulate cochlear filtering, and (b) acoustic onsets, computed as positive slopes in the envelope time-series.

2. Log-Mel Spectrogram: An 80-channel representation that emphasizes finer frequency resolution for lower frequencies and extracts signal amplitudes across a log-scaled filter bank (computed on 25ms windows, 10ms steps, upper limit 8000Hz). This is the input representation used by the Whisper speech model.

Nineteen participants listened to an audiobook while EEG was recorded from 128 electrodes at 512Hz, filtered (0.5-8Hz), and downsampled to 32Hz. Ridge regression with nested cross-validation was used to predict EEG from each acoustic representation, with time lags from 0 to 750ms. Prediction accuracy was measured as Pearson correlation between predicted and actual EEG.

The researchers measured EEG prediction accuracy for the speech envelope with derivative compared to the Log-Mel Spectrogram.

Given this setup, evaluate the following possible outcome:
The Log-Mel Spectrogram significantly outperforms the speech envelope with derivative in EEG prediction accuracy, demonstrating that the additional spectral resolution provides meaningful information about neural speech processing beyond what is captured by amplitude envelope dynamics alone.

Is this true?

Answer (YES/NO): NO